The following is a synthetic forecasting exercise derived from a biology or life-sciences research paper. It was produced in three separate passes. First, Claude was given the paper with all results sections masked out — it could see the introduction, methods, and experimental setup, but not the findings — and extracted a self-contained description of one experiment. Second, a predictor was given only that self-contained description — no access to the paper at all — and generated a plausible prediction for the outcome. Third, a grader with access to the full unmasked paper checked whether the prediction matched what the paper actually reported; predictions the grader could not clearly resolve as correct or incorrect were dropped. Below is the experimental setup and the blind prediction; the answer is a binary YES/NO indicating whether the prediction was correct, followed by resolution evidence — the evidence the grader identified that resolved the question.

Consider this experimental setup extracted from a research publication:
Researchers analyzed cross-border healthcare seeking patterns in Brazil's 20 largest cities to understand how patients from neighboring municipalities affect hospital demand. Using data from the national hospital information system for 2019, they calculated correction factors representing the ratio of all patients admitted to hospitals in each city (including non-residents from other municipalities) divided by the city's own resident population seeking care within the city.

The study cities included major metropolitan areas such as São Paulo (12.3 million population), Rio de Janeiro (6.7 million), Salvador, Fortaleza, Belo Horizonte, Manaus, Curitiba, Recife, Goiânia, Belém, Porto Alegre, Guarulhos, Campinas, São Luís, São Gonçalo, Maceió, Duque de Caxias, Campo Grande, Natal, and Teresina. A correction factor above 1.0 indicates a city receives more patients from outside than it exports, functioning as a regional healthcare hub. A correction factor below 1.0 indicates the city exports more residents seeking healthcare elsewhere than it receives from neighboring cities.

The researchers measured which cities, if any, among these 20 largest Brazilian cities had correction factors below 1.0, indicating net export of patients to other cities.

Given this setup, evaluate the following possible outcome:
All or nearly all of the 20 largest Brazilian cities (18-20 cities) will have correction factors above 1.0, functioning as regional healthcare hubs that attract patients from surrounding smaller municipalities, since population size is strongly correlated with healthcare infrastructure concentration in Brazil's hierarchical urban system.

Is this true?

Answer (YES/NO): YES